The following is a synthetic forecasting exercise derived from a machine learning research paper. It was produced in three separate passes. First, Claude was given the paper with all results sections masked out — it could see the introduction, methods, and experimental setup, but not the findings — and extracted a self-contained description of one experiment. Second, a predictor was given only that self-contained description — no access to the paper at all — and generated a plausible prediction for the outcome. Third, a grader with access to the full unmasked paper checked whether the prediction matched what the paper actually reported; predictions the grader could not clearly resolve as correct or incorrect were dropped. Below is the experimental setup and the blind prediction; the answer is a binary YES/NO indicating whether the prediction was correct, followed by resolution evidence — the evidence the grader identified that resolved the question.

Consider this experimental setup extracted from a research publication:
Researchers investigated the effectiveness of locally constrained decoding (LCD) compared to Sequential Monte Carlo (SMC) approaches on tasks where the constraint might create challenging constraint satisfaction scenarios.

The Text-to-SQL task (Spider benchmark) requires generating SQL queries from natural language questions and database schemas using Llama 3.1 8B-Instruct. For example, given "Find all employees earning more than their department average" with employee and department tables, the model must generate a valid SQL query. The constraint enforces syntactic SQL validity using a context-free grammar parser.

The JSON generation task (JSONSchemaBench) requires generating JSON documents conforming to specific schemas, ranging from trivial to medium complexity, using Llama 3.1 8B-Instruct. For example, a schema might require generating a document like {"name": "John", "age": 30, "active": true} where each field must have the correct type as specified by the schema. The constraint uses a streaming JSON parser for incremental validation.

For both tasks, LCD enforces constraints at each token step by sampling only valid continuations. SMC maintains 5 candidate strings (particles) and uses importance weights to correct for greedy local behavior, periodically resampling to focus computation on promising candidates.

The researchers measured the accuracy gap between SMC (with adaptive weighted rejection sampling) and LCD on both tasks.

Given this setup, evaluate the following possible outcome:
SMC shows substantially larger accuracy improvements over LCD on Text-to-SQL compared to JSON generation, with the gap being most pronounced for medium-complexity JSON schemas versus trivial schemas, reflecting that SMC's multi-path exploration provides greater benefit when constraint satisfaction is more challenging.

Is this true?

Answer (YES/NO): NO